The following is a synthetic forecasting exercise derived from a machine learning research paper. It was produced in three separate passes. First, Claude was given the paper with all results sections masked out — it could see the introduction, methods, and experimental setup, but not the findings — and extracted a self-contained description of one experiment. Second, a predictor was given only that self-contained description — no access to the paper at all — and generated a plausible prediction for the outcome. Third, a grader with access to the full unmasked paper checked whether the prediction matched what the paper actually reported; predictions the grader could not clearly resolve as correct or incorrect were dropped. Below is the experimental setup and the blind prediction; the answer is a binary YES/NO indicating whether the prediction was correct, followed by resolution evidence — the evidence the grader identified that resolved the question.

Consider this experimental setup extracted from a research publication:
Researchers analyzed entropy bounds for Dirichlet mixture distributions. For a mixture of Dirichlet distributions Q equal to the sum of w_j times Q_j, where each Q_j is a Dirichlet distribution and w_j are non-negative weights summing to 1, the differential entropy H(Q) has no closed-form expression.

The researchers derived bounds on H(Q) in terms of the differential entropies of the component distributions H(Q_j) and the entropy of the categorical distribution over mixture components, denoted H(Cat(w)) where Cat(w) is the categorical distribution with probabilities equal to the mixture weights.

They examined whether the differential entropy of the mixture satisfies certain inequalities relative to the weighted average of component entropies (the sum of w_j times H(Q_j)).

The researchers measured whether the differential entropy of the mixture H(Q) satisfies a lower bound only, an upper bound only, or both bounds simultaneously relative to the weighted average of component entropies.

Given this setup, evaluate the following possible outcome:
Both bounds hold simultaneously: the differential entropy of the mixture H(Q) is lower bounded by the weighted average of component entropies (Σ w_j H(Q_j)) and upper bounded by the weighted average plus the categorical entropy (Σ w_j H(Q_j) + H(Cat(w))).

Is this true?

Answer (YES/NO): YES